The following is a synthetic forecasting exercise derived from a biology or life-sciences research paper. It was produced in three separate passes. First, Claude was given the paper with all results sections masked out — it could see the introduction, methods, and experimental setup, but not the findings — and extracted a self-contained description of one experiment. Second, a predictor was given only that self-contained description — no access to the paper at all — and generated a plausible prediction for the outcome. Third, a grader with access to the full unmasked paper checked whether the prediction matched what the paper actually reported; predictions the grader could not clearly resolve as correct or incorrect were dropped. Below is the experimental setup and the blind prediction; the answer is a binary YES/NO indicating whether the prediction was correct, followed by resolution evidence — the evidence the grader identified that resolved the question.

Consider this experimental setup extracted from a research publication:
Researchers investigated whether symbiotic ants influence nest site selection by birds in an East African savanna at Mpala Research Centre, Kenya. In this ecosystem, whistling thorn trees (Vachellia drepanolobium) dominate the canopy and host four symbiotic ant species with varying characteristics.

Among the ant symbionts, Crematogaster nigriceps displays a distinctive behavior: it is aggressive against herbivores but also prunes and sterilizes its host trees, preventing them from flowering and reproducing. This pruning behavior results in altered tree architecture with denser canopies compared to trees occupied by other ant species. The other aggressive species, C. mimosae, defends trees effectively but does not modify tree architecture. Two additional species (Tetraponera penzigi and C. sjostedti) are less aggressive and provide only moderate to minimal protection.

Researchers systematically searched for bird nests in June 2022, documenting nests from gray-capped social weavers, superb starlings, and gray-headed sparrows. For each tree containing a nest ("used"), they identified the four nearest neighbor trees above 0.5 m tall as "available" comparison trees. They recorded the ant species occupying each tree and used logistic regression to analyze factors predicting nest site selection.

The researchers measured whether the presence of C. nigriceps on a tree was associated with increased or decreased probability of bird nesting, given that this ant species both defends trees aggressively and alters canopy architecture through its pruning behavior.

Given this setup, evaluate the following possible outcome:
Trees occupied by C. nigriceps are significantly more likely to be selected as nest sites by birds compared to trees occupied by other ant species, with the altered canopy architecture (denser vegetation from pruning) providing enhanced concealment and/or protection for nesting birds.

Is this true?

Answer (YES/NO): YES